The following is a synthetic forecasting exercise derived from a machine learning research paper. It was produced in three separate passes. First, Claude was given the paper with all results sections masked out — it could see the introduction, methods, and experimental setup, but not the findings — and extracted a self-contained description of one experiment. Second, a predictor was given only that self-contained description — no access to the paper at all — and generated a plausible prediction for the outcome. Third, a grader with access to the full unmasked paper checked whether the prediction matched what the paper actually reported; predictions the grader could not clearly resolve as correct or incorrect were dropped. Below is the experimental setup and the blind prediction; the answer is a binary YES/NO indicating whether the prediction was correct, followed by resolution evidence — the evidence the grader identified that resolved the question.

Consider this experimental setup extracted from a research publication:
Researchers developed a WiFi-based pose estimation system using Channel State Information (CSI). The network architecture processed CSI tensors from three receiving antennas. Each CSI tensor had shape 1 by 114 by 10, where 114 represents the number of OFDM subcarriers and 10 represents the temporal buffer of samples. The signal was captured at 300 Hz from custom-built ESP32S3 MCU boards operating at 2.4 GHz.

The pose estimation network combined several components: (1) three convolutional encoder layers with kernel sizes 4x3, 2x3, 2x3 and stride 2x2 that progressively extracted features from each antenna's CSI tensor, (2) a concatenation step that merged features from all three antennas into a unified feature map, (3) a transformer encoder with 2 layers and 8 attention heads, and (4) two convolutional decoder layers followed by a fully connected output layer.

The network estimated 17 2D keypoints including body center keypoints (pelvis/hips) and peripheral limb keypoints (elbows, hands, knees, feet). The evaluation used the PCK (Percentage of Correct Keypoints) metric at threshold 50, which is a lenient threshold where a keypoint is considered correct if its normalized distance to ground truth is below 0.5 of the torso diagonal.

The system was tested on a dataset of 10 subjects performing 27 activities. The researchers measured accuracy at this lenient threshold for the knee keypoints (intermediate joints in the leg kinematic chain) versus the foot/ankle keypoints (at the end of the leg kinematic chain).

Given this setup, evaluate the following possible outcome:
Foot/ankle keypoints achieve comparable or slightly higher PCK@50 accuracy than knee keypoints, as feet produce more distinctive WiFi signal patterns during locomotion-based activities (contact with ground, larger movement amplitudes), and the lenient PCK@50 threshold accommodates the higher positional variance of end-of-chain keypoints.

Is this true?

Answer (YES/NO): NO